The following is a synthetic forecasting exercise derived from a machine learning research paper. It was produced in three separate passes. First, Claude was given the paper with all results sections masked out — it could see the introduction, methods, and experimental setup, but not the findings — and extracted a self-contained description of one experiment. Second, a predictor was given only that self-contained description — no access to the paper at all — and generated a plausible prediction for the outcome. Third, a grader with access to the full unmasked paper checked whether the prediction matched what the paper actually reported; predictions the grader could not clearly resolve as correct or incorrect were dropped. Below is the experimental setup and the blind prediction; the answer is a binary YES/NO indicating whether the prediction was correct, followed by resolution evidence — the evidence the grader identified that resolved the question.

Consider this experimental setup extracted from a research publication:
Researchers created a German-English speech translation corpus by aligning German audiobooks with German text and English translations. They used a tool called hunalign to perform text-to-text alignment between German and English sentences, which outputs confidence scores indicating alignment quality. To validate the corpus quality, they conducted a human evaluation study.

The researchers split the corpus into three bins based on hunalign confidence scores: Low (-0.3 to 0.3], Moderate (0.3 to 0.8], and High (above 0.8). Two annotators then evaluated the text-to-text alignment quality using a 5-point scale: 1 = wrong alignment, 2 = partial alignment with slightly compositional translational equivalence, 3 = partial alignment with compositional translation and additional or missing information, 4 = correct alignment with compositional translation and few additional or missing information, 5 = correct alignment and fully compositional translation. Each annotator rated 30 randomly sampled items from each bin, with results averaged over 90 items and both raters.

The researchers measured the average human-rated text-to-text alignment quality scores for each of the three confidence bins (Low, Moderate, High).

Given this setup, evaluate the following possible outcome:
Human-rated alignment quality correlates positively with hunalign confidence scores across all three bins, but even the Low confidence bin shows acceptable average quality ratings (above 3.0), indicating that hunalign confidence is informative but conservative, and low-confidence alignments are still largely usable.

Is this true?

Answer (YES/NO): YES